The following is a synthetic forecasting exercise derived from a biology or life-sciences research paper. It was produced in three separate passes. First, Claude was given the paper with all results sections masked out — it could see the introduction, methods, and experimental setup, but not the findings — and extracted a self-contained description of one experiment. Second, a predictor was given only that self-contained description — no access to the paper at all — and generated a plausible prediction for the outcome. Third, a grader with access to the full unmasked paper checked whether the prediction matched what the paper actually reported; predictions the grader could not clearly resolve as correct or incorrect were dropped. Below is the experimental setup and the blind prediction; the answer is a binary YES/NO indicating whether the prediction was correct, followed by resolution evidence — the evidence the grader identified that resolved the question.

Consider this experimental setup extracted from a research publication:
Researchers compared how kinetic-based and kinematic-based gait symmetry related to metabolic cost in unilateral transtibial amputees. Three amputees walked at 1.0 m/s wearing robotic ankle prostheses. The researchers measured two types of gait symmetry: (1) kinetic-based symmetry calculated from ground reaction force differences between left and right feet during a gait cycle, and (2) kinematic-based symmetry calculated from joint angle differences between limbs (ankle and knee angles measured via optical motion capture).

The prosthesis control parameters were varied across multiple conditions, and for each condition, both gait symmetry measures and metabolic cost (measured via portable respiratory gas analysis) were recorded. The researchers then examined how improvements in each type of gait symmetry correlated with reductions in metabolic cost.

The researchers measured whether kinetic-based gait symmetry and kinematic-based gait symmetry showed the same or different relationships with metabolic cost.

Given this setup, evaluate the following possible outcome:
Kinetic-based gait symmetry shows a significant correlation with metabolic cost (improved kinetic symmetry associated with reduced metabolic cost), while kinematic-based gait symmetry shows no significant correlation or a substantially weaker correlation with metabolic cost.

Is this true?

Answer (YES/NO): NO